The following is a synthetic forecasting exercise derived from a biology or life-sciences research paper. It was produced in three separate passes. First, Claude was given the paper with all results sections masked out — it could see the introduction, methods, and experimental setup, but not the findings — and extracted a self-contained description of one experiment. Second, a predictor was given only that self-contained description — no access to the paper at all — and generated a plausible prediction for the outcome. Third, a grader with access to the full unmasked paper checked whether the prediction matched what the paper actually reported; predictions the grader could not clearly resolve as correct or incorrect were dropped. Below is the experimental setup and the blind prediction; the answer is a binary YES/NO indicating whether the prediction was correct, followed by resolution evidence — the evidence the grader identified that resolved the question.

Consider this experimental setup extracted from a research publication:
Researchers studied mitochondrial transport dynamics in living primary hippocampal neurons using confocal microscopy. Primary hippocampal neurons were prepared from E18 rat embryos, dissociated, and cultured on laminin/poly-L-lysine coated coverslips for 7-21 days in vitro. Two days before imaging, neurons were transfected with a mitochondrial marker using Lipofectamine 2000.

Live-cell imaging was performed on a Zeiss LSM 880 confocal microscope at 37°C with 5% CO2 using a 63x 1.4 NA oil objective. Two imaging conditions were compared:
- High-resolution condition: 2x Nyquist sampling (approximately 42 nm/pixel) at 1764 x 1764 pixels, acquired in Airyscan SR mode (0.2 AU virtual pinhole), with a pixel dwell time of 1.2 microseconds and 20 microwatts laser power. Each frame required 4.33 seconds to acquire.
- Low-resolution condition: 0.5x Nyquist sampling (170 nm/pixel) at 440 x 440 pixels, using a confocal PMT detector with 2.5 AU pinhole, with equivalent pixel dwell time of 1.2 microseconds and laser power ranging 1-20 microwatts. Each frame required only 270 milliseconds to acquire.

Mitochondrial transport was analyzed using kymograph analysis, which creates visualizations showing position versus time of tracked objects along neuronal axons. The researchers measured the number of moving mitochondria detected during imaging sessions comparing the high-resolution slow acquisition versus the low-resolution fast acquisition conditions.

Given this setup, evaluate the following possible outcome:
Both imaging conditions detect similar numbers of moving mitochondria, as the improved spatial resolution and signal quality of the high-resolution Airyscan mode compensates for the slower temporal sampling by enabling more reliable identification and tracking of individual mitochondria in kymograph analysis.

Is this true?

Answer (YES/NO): NO